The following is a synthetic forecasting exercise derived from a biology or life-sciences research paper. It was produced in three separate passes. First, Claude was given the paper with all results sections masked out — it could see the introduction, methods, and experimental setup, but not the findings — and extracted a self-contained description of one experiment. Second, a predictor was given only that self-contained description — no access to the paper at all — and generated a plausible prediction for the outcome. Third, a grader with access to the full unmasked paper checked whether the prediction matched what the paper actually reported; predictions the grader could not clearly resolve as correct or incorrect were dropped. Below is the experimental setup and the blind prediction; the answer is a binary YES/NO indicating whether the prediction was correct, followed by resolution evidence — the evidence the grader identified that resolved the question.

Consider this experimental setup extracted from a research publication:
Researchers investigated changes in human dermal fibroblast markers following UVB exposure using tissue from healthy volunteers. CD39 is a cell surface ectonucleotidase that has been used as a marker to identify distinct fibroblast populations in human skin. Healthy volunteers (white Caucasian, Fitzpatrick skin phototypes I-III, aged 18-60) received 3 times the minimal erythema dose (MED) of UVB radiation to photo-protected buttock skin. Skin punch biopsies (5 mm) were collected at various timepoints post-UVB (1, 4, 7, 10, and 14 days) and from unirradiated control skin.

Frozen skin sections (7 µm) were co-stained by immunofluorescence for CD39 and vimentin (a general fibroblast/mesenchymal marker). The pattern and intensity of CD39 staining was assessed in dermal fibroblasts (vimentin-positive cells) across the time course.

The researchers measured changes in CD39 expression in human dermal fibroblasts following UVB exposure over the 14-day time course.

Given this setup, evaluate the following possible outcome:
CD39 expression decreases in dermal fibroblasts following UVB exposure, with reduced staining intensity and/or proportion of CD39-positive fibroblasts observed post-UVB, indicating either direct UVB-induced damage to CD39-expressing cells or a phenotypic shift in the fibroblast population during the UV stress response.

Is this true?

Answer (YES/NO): YES